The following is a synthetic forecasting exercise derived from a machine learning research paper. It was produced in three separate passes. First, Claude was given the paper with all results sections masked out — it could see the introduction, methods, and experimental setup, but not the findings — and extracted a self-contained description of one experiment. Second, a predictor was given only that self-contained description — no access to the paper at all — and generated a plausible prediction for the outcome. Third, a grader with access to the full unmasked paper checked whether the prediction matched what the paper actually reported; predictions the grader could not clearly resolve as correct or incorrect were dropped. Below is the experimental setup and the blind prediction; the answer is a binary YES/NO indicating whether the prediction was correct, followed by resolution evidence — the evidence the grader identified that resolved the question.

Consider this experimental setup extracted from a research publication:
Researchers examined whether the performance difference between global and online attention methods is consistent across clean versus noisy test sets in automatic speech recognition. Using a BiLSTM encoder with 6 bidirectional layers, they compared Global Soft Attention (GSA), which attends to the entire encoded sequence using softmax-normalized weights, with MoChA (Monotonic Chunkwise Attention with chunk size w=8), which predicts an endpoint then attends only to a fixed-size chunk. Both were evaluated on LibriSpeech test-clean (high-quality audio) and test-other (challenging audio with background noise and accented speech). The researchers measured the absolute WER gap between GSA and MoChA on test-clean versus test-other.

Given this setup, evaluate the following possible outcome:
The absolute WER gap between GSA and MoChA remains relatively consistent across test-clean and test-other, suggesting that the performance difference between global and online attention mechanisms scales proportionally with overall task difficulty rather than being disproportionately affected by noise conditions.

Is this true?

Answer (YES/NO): NO